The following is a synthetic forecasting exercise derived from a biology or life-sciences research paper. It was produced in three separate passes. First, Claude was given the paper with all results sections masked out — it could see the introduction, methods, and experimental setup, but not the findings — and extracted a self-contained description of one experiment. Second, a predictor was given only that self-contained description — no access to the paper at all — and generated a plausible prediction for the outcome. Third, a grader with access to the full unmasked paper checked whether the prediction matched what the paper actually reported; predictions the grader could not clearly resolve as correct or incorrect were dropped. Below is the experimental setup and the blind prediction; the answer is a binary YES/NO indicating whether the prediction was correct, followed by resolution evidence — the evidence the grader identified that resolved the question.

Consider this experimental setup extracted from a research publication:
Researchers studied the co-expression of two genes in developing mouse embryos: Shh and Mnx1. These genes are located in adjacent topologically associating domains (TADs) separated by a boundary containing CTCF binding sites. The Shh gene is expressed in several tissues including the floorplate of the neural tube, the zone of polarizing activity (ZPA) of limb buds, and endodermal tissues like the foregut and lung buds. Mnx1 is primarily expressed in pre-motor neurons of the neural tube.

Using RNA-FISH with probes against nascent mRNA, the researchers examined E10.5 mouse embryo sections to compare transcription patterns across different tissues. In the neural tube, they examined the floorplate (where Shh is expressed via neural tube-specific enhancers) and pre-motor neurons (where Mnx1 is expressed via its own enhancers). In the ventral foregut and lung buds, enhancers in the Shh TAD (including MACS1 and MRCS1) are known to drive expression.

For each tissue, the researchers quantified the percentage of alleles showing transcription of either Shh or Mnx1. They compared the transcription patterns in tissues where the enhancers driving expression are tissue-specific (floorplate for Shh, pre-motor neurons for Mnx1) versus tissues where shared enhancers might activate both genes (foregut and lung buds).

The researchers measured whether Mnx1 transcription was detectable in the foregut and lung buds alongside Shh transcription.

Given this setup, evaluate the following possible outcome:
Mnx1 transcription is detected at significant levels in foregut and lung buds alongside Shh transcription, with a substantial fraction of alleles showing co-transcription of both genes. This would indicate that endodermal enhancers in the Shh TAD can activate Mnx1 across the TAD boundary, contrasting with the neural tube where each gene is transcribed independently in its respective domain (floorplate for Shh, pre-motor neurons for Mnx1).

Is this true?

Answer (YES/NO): YES